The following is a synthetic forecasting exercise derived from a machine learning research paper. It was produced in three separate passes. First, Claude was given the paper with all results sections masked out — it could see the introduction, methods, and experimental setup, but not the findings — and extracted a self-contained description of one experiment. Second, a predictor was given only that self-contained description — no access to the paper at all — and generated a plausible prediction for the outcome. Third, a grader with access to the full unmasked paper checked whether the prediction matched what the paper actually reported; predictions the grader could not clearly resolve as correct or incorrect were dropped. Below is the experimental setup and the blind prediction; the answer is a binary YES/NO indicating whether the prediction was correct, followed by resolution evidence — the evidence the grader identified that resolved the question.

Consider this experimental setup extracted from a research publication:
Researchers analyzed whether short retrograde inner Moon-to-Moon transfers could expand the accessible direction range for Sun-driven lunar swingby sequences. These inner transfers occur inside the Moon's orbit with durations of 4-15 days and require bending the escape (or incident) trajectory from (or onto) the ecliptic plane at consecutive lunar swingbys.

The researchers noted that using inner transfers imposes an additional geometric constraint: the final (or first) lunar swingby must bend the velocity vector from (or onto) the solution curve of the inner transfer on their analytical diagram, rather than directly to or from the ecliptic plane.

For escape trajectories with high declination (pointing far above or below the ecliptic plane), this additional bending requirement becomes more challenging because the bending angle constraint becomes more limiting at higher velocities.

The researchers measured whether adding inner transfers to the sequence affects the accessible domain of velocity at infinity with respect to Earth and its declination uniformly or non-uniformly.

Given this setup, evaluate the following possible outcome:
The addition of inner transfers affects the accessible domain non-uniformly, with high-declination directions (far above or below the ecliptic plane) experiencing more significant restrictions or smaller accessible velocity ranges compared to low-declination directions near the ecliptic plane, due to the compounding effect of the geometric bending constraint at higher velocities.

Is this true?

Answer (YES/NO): YES